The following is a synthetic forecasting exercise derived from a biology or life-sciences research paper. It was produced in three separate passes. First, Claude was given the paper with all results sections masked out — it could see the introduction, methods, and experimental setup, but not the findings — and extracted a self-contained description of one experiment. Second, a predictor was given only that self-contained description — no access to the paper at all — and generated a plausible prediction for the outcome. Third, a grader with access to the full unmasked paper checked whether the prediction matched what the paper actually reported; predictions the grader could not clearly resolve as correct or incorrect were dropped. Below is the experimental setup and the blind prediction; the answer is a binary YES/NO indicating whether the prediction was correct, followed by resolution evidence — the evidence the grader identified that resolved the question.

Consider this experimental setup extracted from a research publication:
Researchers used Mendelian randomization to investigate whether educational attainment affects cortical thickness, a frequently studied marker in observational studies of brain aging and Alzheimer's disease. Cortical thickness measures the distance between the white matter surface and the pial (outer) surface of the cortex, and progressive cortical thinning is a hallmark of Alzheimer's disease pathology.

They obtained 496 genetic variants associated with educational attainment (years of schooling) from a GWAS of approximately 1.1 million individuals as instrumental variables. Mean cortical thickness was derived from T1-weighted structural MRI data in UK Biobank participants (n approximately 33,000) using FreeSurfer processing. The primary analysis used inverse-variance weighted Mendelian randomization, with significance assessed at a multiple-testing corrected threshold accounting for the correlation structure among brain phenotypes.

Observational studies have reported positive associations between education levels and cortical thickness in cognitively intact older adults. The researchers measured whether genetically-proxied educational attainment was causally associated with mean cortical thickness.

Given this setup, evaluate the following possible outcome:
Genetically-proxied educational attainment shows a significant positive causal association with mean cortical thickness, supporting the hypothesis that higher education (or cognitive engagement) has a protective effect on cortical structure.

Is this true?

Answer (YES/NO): NO